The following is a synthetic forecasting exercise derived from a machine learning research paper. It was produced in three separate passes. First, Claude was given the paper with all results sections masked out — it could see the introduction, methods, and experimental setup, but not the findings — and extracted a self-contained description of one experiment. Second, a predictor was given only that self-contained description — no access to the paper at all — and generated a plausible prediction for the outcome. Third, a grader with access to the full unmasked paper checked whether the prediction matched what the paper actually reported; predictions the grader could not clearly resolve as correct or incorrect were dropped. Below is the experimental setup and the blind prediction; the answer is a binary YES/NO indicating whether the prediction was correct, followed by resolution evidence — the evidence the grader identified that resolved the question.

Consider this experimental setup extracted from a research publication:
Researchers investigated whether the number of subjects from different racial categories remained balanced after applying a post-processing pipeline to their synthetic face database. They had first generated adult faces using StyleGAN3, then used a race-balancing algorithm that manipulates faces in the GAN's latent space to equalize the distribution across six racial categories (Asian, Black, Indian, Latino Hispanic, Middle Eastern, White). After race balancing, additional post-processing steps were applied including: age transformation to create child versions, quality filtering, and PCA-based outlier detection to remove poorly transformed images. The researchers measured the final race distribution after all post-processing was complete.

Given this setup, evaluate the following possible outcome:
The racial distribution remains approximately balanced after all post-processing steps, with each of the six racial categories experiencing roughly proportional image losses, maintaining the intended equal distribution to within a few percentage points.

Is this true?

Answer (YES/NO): NO